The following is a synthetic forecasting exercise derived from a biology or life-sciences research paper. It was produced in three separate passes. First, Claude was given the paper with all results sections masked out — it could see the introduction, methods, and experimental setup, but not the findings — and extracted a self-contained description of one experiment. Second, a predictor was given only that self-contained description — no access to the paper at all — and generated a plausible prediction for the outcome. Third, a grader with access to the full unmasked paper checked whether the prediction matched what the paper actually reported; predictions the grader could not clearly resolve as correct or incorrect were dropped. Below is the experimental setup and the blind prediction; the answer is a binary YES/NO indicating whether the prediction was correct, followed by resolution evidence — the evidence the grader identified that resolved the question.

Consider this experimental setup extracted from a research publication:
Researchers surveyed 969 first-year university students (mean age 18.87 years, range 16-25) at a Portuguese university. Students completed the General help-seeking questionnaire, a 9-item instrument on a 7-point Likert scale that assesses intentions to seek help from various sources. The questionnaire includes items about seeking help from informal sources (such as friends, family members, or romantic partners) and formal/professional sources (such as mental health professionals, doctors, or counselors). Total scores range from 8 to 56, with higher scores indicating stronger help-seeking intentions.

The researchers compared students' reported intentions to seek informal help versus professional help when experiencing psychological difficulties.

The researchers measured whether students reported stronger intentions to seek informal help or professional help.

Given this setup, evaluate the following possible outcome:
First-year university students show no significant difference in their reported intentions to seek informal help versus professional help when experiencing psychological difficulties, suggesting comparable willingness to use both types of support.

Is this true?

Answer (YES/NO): NO